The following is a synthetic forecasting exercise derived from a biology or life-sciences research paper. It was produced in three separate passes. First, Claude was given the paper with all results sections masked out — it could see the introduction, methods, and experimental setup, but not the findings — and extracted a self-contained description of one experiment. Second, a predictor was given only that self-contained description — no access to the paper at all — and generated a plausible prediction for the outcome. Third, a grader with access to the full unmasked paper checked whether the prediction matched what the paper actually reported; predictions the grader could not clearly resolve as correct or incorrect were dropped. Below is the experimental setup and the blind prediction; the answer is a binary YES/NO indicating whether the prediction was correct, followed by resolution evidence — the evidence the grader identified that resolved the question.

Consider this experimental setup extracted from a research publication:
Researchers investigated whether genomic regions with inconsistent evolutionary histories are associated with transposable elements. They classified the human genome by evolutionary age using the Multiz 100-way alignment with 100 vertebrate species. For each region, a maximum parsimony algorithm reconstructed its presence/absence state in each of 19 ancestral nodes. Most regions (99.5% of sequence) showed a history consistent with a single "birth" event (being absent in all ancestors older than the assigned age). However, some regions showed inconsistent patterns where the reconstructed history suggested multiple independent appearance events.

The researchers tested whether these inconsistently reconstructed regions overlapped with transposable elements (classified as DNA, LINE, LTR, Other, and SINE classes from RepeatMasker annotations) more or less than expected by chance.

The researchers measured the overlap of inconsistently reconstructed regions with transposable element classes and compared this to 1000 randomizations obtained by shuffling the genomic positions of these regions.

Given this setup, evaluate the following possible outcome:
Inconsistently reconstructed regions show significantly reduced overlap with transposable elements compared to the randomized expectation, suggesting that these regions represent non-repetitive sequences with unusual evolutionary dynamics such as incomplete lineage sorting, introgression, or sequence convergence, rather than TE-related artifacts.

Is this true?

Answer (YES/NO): NO